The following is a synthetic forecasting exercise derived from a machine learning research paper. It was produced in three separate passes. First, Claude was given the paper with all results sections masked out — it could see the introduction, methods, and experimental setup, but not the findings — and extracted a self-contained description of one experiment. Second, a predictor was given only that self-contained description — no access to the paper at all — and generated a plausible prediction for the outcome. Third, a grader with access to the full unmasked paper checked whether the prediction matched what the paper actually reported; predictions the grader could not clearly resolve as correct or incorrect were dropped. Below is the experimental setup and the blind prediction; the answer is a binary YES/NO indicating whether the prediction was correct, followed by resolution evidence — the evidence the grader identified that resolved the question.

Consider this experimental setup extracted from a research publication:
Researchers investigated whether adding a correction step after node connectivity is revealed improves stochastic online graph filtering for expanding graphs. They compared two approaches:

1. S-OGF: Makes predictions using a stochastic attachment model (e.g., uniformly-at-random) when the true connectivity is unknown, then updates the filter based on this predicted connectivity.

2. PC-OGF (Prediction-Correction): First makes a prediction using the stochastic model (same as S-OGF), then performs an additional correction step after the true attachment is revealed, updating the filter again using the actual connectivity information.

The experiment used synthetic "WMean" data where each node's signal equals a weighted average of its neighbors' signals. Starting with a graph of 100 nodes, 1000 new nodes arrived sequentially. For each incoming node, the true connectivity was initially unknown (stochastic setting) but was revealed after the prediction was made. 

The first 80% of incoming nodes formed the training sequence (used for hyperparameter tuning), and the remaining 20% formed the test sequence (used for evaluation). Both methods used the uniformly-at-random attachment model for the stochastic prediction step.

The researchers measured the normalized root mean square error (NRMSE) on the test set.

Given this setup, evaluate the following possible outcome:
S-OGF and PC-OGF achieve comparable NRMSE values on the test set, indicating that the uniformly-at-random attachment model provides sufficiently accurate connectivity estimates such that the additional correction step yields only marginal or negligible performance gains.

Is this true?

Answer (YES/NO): NO